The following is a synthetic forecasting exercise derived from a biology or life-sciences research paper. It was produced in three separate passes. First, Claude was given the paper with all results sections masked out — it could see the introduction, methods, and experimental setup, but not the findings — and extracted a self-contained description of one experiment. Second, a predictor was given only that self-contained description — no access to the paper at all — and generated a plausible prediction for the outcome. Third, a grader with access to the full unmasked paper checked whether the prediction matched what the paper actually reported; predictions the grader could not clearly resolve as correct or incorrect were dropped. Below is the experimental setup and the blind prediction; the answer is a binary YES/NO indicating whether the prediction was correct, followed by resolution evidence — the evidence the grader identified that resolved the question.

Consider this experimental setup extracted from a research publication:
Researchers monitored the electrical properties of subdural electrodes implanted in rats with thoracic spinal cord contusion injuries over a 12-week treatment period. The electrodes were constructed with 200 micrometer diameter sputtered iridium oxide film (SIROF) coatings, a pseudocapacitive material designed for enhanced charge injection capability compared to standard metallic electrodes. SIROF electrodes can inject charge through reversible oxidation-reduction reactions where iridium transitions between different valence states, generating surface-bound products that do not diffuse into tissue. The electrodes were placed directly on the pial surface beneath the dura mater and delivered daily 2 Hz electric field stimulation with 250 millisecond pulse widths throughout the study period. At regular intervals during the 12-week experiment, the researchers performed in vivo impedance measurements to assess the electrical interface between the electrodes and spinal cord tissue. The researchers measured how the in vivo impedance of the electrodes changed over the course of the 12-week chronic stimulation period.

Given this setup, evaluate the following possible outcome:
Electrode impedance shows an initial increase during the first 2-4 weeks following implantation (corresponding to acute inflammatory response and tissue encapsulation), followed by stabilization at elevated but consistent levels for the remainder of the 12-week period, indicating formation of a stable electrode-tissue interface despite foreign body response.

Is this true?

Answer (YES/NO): NO